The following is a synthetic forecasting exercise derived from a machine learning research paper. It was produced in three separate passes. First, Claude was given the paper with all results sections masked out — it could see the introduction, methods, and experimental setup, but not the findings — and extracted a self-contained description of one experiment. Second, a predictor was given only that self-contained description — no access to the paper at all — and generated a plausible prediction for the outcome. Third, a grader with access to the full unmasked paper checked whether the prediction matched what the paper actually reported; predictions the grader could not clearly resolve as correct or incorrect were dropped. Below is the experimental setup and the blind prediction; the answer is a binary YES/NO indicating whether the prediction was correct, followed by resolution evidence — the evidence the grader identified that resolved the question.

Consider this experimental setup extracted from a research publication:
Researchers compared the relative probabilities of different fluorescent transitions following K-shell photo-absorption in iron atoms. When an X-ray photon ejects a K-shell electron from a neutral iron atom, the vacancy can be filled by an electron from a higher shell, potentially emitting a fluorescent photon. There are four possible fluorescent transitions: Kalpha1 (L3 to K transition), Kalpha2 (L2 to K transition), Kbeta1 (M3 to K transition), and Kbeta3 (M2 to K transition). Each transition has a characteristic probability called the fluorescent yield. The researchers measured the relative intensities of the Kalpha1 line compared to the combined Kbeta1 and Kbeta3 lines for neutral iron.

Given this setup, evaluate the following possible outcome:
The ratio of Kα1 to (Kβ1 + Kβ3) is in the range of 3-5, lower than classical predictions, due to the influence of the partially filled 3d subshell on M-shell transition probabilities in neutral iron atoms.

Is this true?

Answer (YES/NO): NO